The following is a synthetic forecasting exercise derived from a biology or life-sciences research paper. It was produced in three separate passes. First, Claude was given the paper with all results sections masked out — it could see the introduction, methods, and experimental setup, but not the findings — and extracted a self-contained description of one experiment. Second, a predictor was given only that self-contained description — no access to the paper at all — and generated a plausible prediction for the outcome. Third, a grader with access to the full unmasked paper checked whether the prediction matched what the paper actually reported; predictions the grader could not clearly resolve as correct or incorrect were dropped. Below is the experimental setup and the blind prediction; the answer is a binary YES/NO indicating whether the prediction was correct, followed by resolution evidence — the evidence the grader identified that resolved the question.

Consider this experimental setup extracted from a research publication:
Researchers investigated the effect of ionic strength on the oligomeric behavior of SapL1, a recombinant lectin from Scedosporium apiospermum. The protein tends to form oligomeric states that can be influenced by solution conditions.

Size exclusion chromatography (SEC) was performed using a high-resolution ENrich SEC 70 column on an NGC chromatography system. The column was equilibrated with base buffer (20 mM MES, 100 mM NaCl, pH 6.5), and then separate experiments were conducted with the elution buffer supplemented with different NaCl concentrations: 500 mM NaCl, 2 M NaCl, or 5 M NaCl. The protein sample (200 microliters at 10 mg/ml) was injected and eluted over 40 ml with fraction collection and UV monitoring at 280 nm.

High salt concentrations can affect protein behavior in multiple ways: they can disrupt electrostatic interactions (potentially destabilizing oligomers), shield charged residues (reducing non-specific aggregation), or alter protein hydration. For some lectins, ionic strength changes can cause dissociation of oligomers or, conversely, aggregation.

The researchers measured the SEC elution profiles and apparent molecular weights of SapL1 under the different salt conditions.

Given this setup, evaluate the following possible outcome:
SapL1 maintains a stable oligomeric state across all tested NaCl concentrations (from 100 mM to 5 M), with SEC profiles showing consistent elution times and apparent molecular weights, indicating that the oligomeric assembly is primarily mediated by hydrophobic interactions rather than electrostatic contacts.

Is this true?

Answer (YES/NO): NO